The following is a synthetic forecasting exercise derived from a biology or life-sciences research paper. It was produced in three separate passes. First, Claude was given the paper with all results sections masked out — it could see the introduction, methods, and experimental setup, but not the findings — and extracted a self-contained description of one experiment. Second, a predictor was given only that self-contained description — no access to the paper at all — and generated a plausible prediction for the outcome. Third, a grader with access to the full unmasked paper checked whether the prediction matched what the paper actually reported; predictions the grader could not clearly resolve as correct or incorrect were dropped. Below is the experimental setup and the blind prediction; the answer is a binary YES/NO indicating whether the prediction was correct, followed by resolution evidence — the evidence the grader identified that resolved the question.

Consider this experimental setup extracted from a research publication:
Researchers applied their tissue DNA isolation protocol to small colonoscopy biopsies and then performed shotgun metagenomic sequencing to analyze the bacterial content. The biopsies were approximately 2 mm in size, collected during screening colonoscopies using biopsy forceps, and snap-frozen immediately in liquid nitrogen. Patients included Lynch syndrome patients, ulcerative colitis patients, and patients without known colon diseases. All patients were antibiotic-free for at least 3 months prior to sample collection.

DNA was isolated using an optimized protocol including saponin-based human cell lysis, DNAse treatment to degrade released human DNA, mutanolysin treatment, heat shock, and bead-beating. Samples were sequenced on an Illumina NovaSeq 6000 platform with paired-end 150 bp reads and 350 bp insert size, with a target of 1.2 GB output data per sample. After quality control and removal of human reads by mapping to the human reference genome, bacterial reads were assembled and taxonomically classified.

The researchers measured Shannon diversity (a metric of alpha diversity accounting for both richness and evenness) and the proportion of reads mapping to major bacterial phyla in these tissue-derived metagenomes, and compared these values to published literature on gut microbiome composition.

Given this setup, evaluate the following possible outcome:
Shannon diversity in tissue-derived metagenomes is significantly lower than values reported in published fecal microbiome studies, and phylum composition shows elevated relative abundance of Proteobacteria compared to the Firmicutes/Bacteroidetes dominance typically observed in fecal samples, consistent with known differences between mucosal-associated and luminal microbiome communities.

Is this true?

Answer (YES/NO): NO